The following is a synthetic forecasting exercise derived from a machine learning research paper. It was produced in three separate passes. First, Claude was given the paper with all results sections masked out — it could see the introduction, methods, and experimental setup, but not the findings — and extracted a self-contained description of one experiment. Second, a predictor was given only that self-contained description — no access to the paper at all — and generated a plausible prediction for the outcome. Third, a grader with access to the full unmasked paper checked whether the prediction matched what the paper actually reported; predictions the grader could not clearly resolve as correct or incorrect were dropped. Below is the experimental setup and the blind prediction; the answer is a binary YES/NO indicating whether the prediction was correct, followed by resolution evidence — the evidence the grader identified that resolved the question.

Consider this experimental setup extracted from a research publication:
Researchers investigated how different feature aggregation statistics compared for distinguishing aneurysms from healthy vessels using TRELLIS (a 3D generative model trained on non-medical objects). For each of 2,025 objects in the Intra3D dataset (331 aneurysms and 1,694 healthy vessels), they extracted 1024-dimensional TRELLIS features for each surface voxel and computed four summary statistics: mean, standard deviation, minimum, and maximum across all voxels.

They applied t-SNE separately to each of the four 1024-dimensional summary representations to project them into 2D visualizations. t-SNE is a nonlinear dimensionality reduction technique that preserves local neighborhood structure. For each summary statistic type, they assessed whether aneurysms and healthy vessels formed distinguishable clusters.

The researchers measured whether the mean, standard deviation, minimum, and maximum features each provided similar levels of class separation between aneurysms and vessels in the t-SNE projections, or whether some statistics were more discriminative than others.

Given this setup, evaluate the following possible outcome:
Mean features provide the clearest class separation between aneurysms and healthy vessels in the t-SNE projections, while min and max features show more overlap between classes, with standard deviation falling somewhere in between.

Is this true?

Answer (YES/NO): NO